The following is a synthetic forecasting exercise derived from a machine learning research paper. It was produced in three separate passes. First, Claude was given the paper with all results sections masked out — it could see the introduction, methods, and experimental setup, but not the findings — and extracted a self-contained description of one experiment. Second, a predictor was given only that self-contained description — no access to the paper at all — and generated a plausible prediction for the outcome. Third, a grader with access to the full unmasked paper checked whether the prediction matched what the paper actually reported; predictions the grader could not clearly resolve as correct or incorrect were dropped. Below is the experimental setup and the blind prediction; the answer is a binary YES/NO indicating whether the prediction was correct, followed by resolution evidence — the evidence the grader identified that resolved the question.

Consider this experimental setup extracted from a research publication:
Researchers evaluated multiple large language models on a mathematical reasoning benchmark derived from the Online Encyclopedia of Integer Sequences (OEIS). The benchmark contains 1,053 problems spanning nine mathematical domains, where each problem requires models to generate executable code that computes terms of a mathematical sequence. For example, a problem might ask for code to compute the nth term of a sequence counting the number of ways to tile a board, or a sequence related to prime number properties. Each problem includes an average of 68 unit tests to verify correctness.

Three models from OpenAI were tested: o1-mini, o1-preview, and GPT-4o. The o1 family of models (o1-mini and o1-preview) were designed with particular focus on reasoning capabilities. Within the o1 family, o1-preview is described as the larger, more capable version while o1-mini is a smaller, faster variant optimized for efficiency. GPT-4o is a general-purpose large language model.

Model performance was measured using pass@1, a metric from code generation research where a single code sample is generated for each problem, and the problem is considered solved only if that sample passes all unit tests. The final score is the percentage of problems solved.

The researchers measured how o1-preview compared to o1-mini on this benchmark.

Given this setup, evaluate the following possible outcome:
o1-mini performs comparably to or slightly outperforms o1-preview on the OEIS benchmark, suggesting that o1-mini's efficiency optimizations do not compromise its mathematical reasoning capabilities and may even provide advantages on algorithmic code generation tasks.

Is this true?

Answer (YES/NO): NO